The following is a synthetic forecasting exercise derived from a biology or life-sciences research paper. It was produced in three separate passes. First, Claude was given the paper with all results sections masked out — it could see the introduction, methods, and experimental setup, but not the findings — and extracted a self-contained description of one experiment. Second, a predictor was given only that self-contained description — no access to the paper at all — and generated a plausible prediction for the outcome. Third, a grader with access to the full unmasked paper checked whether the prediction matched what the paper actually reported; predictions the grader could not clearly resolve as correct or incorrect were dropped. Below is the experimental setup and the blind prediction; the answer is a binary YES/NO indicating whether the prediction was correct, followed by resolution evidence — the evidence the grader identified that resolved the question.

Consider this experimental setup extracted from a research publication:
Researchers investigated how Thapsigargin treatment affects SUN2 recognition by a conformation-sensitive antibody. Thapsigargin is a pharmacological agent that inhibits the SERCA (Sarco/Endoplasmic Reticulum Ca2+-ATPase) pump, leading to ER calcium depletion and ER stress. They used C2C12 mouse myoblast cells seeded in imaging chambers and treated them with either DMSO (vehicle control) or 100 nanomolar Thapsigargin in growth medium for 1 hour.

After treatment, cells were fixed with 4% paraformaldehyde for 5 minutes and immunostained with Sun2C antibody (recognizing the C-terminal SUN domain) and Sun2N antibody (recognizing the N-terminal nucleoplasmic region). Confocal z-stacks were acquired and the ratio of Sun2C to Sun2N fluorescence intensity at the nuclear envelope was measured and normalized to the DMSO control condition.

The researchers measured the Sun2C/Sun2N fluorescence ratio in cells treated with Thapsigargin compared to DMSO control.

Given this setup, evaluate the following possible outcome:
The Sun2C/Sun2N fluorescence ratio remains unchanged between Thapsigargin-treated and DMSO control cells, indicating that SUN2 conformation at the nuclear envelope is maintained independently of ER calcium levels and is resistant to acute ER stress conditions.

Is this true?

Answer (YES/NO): NO